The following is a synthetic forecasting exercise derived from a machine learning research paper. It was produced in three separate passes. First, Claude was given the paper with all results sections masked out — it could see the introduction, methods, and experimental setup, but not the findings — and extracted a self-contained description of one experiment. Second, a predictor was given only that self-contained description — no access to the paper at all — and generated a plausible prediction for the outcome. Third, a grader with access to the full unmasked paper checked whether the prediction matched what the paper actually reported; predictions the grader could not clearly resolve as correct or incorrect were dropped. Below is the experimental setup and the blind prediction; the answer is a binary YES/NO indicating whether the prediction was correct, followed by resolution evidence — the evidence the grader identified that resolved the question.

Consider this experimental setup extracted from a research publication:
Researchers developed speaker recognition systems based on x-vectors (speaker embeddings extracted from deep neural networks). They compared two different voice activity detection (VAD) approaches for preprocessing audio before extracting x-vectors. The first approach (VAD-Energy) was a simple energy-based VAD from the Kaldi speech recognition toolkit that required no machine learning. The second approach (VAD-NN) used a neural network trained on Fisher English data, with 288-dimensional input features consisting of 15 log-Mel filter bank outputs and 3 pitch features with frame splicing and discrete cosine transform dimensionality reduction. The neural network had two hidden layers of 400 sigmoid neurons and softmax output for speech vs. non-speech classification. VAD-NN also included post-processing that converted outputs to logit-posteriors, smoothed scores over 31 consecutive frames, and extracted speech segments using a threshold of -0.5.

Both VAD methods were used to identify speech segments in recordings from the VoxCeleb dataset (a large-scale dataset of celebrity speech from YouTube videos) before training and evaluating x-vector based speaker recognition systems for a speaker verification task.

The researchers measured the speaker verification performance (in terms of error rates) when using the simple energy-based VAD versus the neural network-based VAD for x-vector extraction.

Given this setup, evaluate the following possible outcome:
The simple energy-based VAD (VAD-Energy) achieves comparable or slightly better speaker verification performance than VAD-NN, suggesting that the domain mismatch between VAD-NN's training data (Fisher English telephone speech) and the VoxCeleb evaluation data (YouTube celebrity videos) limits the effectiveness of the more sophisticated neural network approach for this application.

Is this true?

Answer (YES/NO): YES